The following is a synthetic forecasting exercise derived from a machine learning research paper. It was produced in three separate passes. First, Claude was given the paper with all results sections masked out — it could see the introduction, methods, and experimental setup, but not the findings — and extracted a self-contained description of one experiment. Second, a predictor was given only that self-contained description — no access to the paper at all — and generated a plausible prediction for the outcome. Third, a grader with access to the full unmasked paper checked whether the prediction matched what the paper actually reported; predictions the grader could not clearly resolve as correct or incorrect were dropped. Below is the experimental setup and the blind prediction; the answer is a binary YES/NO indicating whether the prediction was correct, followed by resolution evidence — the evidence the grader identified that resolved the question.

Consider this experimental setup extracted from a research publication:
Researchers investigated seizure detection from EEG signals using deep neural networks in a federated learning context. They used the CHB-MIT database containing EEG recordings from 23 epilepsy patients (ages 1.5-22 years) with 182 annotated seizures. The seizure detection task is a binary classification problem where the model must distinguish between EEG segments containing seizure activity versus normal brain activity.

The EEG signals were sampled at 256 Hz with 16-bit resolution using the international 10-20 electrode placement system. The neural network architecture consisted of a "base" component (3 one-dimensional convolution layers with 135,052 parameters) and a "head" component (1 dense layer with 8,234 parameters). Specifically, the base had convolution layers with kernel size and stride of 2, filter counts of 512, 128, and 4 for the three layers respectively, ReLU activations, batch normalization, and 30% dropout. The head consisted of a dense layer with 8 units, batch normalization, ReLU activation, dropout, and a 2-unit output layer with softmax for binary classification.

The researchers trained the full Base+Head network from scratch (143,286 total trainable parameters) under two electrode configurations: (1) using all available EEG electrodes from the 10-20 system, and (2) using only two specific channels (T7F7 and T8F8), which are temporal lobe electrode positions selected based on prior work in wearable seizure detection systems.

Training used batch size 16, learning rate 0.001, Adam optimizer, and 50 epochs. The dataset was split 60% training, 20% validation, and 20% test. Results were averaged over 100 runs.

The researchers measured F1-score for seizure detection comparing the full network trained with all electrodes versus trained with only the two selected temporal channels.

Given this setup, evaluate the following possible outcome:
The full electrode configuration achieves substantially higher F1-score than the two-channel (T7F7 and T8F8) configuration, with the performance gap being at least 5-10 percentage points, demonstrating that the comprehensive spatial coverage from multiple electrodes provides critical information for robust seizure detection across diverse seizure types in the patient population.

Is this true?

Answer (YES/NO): NO